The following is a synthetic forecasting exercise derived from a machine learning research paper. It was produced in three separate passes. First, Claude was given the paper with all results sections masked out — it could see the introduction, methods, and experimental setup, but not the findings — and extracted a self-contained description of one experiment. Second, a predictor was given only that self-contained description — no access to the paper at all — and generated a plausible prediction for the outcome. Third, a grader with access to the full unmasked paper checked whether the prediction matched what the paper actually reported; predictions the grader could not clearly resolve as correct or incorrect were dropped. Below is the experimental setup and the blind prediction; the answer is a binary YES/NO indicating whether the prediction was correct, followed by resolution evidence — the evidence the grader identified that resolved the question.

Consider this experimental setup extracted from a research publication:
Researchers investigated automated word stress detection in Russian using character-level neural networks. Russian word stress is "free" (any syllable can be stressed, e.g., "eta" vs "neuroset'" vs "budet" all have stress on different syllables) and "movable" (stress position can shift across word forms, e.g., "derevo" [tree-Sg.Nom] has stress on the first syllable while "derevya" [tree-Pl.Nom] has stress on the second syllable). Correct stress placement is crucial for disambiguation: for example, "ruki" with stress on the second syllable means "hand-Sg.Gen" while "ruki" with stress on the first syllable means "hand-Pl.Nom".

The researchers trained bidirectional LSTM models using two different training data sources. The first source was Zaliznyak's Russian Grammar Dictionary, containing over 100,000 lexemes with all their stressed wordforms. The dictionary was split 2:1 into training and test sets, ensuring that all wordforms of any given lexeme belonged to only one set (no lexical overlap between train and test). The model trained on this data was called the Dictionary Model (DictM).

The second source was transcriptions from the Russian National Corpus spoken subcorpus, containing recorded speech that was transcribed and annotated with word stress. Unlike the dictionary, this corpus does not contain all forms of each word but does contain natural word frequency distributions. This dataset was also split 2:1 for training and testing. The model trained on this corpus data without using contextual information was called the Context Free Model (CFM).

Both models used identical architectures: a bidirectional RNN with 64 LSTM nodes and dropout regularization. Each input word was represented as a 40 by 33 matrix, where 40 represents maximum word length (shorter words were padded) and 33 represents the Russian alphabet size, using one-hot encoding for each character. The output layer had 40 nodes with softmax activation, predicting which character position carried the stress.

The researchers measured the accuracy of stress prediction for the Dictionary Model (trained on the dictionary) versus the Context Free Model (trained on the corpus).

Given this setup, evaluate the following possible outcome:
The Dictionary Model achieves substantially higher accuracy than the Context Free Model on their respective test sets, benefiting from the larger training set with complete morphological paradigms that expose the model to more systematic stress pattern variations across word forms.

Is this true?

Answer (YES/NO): NO